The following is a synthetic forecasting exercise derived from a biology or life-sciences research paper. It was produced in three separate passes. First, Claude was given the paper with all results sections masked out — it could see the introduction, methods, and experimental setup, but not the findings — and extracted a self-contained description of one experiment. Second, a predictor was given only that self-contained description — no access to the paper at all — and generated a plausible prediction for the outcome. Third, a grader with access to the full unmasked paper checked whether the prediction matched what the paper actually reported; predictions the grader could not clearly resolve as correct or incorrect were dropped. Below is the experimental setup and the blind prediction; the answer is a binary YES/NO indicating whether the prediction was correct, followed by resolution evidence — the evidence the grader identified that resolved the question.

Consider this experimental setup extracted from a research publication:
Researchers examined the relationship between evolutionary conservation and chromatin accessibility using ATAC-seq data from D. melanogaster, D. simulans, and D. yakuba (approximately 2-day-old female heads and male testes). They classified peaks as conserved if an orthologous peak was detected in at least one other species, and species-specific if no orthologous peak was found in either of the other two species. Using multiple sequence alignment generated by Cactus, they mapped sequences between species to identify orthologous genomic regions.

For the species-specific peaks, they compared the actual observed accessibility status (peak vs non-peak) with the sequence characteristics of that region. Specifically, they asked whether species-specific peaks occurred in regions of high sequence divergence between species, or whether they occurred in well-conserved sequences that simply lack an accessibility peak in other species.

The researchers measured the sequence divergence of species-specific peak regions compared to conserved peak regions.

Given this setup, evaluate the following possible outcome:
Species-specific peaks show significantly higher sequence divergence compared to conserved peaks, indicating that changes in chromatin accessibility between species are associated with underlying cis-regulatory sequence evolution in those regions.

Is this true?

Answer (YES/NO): NO